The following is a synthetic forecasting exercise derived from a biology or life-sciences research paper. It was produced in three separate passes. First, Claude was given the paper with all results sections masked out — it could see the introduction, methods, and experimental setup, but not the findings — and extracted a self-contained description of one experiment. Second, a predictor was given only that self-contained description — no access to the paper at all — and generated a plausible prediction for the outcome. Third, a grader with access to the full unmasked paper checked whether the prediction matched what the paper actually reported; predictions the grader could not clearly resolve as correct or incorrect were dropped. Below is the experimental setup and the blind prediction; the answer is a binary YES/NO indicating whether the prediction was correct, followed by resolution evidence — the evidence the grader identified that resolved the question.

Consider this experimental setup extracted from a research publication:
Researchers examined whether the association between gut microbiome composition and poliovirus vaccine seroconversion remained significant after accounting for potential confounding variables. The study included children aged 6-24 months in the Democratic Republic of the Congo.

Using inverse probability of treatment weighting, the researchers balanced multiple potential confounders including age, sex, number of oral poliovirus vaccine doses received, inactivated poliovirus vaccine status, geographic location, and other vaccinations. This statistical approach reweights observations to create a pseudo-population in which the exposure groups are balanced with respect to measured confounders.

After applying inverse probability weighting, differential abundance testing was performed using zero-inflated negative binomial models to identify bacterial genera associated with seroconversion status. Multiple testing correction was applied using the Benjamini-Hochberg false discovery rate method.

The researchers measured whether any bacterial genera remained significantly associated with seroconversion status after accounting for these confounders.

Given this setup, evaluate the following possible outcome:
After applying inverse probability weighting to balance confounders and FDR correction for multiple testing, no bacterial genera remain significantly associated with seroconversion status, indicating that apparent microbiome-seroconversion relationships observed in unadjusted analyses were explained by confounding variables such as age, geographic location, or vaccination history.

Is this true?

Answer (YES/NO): NO